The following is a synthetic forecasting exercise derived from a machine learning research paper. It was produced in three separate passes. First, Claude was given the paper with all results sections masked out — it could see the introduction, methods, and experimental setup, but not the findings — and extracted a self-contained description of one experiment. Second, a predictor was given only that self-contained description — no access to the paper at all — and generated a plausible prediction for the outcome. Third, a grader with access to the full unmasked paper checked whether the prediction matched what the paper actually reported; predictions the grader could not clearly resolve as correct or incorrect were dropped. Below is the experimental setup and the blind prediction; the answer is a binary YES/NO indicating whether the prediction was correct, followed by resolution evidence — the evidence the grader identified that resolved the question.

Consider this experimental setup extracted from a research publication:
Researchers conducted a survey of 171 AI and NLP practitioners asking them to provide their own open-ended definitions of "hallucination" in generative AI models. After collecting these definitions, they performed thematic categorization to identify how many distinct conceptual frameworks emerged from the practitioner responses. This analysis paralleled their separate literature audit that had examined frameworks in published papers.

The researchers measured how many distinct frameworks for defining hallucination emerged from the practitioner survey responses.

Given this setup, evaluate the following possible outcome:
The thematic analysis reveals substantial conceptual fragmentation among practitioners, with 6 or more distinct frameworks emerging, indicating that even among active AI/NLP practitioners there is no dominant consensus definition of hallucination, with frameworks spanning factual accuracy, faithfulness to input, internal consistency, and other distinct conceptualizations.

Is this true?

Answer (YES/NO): YES